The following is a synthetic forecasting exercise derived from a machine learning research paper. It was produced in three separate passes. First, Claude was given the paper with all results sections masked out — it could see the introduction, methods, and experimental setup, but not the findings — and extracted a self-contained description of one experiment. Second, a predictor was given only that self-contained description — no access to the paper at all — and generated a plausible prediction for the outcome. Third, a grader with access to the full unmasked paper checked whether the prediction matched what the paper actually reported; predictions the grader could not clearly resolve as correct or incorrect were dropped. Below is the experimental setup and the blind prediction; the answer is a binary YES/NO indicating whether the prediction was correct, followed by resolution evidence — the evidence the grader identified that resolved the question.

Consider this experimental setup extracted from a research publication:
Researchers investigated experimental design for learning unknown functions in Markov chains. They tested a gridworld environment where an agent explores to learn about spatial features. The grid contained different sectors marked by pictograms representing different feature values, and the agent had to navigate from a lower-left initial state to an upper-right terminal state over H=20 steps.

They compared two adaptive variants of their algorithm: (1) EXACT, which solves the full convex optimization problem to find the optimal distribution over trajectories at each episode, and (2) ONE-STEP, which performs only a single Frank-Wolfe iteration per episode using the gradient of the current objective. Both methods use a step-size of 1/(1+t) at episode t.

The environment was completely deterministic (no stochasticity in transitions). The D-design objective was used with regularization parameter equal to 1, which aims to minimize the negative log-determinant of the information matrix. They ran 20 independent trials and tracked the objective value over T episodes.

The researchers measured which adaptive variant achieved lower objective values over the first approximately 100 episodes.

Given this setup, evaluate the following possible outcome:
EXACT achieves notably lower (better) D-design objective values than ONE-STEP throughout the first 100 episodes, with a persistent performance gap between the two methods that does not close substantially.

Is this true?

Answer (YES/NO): NO